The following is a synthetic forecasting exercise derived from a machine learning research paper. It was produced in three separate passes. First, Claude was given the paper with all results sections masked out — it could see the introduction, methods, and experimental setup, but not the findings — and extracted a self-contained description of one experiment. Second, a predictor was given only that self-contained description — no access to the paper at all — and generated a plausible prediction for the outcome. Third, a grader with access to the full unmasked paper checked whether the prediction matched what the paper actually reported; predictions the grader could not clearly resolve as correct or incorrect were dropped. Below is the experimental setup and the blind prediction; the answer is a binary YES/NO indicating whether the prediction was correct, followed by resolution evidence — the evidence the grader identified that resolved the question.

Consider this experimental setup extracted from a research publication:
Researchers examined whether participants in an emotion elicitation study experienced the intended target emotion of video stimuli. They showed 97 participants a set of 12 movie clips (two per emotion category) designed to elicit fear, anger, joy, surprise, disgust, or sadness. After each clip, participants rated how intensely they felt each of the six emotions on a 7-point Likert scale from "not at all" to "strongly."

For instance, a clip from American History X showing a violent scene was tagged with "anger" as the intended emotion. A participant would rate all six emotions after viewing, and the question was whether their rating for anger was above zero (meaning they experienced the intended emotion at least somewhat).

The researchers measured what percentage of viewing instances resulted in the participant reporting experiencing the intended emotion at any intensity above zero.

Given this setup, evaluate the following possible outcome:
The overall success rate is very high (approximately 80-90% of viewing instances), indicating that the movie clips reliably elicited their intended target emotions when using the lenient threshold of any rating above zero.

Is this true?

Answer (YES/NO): NO